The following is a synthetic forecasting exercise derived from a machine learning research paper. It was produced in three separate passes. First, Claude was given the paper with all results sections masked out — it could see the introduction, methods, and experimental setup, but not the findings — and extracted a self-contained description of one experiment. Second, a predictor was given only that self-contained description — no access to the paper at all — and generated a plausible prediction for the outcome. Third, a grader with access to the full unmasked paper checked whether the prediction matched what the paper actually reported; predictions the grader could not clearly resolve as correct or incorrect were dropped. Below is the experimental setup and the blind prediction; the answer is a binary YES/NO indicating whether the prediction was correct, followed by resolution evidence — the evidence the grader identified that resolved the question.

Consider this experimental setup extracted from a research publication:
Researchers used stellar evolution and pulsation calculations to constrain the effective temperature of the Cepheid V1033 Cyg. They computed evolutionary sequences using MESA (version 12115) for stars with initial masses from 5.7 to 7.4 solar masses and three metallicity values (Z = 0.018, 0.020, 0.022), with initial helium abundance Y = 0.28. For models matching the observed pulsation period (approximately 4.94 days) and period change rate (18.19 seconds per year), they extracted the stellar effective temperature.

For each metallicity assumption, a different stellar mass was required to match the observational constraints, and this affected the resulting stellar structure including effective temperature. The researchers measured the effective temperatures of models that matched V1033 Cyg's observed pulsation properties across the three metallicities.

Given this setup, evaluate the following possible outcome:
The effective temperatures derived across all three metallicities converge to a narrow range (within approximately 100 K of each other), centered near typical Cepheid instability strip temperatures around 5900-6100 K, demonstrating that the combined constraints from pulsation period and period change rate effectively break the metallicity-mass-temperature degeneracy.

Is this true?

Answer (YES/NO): NO